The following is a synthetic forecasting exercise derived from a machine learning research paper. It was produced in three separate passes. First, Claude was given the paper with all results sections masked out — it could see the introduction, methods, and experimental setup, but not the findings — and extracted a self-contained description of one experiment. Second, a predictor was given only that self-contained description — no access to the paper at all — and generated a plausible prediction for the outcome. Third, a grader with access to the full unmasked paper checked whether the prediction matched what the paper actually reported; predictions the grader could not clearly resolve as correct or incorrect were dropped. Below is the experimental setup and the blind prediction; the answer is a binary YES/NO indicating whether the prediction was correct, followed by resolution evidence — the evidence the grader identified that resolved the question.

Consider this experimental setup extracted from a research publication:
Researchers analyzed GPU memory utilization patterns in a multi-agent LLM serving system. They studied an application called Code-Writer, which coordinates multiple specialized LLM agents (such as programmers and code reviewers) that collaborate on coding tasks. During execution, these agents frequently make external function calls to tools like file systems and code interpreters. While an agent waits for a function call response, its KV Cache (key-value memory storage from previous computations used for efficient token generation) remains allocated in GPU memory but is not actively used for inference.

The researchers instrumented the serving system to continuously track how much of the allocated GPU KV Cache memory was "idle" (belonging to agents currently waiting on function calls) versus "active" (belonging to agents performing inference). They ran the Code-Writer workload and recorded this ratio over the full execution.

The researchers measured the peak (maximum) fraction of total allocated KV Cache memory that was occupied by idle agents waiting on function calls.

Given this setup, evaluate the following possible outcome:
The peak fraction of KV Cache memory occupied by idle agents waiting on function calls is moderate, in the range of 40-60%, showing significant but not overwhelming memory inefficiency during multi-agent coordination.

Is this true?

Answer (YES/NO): NO